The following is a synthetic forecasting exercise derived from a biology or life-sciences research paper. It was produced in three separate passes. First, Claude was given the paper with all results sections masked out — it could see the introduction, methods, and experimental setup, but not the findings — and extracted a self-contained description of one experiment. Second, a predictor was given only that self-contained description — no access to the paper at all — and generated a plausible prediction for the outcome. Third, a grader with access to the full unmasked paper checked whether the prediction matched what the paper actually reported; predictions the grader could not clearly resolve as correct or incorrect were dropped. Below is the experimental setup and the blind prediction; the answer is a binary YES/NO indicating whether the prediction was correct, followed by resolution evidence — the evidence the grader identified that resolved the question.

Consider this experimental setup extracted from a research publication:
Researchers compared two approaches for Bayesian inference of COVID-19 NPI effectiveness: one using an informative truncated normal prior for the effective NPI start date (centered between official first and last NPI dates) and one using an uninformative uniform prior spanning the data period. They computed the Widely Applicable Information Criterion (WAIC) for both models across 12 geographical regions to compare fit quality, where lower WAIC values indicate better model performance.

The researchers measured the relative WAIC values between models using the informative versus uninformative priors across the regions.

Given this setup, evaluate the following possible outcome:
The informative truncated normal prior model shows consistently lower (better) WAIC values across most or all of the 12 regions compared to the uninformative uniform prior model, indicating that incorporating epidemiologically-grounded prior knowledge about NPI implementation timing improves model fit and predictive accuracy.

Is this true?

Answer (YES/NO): NO